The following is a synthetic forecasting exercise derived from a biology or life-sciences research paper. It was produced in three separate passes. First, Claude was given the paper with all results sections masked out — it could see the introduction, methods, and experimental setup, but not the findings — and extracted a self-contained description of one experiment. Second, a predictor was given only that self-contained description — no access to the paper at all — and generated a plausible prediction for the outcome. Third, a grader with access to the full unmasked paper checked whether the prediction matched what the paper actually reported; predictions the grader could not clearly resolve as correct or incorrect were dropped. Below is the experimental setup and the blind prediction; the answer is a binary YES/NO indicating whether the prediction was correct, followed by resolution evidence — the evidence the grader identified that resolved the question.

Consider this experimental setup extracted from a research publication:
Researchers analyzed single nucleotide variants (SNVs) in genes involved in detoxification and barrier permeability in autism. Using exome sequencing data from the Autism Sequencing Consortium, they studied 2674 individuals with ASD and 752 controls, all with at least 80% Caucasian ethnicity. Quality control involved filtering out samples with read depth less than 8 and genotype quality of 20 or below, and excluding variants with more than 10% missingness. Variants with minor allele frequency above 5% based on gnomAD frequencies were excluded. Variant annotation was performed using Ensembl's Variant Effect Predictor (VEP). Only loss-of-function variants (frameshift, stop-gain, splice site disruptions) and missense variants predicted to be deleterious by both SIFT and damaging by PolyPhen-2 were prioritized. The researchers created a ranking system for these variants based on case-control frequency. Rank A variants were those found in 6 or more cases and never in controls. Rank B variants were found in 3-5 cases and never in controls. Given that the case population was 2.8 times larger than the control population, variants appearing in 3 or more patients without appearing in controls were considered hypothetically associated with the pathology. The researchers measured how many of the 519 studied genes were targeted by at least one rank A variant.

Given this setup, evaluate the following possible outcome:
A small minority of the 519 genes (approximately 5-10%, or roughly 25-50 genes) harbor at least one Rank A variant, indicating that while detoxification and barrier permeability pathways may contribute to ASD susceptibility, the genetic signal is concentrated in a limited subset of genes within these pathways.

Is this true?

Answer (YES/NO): YES